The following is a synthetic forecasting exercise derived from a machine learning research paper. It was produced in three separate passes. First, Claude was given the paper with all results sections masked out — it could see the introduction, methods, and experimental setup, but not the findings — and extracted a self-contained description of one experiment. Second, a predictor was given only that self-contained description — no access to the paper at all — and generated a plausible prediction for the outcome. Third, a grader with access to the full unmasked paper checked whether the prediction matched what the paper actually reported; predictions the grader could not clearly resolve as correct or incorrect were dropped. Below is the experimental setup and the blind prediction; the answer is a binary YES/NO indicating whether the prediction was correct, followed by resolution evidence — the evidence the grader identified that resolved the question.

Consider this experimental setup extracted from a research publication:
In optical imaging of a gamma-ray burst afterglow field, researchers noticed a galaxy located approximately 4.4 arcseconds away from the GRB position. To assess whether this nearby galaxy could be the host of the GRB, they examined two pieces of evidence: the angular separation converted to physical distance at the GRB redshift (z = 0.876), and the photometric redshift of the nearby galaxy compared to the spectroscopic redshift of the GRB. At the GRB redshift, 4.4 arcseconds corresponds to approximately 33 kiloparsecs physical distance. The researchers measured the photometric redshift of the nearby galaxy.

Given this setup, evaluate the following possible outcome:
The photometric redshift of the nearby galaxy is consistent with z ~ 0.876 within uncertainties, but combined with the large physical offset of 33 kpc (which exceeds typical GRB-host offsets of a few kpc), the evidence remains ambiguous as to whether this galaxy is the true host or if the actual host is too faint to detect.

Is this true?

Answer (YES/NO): NO